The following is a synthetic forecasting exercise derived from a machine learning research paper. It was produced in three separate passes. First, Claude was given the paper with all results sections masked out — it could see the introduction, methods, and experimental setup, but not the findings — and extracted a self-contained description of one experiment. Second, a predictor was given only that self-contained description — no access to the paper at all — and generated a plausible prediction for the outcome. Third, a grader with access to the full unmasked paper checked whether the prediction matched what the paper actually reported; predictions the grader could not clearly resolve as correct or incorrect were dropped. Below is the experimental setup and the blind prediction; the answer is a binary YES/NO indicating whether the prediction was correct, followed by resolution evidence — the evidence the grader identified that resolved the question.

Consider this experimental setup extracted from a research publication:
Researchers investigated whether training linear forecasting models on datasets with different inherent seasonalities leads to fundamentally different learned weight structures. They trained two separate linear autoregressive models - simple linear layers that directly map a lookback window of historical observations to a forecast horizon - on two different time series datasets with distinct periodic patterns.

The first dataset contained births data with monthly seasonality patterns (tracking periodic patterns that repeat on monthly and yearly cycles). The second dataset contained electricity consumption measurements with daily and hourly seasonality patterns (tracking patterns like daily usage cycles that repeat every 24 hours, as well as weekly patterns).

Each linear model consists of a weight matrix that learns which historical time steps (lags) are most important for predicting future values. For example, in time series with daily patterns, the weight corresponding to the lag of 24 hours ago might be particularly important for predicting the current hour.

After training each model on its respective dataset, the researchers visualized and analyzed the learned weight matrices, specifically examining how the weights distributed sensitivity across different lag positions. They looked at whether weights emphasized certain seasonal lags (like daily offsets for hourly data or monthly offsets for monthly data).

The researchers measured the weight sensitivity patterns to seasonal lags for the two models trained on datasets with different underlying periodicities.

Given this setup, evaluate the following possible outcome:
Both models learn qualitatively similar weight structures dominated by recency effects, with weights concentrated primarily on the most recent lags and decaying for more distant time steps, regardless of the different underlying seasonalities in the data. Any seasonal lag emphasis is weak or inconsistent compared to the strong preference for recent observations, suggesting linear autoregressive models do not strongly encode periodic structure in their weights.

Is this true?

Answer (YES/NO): NO